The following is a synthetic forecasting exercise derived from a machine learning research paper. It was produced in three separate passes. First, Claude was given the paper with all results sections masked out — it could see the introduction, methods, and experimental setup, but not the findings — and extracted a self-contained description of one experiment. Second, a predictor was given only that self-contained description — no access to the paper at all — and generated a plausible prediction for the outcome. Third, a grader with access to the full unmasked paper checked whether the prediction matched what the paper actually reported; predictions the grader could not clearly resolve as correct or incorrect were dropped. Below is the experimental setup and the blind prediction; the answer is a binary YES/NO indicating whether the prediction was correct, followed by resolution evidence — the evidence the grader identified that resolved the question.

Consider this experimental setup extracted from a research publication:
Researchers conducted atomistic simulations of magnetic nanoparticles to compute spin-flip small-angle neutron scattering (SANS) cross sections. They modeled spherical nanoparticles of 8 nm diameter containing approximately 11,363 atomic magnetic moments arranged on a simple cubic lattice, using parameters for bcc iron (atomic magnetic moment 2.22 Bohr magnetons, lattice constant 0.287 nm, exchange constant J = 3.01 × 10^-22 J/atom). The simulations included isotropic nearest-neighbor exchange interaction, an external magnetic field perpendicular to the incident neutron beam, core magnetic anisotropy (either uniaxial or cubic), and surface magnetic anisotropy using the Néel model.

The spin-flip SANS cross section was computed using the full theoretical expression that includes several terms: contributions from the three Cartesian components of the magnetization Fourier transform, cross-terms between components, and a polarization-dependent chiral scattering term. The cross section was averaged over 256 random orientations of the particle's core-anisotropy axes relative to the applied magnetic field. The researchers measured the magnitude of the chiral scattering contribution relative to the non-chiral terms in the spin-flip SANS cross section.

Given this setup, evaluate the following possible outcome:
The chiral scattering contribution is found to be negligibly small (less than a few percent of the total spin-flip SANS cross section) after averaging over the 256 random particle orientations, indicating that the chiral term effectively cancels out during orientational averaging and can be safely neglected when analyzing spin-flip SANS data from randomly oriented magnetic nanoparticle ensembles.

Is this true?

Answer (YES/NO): YES